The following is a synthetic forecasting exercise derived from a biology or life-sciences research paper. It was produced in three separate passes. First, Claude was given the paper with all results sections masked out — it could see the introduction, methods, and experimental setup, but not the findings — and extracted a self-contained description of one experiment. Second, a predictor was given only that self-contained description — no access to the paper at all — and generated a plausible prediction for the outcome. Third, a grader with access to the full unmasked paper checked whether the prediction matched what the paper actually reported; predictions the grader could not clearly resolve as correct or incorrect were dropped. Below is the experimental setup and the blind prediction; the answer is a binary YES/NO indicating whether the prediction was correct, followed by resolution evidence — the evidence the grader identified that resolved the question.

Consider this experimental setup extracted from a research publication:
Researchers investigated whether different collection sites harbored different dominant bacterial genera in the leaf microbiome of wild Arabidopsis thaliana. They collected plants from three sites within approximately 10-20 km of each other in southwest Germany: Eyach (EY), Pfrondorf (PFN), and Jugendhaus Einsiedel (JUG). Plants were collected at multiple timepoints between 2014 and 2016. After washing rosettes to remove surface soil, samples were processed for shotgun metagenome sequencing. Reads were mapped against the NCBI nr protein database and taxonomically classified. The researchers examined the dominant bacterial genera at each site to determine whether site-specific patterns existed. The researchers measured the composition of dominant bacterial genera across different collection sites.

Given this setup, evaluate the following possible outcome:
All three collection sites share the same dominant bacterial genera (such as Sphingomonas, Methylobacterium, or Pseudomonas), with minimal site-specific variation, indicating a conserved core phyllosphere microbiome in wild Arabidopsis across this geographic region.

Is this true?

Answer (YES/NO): NO